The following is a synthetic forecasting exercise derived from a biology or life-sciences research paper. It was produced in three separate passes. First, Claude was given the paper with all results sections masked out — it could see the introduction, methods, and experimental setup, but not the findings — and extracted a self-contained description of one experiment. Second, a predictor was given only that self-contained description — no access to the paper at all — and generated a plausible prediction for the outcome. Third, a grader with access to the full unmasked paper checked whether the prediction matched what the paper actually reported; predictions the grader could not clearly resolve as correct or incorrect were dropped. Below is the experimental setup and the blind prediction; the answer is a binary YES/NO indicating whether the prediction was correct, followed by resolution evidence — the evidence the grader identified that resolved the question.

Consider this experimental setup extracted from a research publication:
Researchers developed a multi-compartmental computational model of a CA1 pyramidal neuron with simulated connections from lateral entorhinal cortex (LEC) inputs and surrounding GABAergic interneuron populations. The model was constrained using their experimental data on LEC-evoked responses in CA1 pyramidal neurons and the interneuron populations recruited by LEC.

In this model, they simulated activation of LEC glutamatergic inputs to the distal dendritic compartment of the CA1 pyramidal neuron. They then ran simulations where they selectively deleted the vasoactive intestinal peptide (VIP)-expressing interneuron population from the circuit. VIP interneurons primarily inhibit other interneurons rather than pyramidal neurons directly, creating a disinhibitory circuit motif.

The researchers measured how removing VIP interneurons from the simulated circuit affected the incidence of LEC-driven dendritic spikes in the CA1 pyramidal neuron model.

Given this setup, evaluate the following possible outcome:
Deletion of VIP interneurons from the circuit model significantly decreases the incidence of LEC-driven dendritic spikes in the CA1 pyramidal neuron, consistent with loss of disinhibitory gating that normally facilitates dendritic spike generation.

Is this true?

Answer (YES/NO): YES